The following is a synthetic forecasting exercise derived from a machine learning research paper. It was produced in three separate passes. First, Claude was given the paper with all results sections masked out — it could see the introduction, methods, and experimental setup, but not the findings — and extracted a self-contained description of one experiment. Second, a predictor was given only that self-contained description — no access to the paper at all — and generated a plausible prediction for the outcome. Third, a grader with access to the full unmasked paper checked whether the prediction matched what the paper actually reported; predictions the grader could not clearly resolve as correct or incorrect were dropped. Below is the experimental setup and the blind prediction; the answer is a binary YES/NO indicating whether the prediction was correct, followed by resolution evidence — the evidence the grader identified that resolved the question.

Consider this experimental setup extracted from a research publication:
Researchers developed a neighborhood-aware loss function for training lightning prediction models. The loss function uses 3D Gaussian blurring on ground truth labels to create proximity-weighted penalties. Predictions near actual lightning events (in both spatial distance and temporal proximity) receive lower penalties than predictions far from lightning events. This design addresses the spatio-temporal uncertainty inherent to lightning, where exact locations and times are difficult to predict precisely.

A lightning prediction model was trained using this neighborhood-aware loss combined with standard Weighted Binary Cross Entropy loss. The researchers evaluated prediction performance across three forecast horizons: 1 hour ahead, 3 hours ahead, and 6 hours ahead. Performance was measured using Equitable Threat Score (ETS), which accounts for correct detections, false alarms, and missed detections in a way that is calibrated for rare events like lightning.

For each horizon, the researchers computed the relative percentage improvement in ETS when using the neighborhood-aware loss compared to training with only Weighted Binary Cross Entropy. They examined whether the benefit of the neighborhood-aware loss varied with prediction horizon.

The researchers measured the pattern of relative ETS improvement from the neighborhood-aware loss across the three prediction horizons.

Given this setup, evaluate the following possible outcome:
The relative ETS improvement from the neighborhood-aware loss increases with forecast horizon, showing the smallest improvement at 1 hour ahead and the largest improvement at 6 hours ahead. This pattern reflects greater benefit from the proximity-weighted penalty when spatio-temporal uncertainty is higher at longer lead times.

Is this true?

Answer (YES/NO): NO